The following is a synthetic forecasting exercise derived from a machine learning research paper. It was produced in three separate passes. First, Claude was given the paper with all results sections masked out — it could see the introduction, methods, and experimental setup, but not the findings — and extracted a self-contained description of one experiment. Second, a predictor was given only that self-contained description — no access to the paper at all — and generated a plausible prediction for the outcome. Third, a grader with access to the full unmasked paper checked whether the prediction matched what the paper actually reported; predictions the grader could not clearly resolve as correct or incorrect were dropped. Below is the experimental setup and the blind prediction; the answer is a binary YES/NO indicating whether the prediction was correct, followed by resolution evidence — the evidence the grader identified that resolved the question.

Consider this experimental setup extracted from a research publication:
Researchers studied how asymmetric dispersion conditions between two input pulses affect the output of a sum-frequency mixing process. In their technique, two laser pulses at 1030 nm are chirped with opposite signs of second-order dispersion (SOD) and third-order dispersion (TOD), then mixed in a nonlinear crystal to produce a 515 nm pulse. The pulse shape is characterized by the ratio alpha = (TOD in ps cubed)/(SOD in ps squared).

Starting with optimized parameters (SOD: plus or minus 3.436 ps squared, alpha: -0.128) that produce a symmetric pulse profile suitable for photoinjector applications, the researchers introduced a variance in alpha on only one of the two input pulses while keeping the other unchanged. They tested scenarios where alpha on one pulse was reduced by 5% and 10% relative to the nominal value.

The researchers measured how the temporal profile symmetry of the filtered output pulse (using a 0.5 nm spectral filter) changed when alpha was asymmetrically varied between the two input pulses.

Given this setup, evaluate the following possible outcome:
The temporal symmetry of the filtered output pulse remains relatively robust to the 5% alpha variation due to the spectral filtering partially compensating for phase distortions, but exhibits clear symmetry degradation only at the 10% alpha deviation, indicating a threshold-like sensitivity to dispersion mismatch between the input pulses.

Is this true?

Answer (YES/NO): YES